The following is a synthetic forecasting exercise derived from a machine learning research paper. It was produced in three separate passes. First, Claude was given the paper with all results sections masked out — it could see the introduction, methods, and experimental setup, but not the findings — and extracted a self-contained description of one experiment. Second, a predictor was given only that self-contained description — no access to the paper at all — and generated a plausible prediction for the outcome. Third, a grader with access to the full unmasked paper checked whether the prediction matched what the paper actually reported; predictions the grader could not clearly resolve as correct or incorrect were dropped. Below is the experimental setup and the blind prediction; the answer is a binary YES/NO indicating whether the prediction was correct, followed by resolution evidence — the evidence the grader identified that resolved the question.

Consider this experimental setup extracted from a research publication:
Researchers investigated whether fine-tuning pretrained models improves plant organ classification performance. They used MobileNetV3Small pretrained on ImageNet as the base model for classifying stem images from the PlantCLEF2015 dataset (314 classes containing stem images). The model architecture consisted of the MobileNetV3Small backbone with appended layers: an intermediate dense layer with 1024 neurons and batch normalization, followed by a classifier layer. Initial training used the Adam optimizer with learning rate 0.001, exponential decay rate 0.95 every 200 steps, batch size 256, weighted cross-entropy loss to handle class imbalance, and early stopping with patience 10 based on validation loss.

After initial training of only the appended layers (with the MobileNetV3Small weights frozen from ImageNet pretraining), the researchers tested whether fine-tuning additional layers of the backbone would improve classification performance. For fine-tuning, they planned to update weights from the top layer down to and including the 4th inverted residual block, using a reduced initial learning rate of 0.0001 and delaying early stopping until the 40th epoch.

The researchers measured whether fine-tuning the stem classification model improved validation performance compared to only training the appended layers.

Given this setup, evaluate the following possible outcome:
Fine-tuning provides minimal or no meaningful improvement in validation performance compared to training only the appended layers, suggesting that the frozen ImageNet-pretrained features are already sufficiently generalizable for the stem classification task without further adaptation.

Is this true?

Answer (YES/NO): YES